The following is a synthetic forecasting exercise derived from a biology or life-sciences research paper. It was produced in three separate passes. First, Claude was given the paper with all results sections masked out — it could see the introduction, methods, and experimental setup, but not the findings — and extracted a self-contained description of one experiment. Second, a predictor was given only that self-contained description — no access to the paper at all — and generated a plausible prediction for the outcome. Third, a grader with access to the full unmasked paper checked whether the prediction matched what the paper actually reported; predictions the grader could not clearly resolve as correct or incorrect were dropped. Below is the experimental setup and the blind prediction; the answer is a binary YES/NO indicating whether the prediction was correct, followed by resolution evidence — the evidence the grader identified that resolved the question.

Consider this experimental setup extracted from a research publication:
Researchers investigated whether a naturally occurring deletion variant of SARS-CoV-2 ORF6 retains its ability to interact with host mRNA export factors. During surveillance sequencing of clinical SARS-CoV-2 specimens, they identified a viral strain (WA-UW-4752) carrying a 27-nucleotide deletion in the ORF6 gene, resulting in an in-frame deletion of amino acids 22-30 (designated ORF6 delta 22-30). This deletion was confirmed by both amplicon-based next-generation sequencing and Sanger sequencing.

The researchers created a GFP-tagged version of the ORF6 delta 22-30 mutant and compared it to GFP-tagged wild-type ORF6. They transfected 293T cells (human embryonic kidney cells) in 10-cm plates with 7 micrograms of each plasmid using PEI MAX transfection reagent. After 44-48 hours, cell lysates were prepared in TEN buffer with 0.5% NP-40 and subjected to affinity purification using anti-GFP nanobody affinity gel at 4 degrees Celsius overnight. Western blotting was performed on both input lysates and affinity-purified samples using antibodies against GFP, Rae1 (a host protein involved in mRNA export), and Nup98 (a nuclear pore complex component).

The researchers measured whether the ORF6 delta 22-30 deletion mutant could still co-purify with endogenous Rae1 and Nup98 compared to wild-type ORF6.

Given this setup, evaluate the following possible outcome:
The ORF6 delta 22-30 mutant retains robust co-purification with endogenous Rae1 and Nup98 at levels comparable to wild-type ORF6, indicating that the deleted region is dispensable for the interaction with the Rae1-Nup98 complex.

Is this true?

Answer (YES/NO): YES